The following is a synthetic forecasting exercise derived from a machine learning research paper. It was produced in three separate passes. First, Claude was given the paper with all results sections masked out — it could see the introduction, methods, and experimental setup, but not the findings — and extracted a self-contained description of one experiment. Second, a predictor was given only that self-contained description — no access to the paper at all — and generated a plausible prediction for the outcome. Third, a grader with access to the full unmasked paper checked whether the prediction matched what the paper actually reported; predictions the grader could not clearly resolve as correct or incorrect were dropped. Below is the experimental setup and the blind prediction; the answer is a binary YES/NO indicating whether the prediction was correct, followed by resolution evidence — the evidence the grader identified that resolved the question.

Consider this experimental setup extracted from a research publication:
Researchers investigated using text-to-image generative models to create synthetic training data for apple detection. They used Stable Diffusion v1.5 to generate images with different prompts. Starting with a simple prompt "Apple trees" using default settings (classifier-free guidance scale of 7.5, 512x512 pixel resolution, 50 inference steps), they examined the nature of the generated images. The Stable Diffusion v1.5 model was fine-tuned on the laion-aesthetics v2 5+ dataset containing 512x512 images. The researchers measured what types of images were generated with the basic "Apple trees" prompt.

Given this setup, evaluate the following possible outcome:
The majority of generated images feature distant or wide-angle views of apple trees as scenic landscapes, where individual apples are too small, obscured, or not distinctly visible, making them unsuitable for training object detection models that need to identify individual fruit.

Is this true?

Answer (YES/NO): NO